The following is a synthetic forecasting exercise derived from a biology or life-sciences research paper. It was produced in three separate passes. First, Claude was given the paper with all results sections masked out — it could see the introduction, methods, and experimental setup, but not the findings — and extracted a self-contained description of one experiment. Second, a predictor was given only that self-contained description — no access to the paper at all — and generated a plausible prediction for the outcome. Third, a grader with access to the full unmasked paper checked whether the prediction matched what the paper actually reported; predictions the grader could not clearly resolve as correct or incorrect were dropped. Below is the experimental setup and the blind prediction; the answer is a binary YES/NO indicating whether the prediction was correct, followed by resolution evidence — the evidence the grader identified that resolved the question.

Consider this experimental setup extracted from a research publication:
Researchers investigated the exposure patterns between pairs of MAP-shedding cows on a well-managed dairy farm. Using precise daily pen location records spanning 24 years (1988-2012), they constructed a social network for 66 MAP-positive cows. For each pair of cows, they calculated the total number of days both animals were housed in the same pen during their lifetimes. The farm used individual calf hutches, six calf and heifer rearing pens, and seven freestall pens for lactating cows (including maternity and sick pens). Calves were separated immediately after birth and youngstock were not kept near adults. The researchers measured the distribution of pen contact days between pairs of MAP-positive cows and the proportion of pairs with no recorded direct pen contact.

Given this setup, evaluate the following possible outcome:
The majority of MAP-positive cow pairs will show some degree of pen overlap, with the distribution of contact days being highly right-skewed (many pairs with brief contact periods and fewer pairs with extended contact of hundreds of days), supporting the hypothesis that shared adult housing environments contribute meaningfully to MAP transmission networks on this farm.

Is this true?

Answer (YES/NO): YES